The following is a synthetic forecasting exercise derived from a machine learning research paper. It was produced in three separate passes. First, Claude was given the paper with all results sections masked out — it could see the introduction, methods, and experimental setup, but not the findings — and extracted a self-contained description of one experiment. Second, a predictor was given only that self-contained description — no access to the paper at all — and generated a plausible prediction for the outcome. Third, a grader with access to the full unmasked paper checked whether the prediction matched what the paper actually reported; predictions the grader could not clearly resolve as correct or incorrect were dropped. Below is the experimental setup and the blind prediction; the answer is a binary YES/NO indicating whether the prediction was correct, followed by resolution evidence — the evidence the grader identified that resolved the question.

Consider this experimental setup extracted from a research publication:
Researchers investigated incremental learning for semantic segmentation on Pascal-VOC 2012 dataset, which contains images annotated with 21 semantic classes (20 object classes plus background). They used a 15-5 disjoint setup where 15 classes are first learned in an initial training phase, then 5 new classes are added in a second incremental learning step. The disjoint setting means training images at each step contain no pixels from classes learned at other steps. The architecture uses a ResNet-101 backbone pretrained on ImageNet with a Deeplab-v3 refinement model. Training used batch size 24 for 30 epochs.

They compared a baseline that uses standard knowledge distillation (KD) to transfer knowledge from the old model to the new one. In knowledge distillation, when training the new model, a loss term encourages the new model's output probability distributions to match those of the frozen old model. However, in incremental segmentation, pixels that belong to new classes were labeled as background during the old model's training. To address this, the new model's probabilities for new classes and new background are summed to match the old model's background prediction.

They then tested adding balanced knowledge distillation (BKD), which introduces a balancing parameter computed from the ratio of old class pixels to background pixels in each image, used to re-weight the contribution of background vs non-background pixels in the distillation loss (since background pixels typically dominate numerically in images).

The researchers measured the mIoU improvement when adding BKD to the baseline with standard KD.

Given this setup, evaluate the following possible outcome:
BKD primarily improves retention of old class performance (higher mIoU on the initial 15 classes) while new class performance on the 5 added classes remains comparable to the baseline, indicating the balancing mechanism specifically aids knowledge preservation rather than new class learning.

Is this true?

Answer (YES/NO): YES